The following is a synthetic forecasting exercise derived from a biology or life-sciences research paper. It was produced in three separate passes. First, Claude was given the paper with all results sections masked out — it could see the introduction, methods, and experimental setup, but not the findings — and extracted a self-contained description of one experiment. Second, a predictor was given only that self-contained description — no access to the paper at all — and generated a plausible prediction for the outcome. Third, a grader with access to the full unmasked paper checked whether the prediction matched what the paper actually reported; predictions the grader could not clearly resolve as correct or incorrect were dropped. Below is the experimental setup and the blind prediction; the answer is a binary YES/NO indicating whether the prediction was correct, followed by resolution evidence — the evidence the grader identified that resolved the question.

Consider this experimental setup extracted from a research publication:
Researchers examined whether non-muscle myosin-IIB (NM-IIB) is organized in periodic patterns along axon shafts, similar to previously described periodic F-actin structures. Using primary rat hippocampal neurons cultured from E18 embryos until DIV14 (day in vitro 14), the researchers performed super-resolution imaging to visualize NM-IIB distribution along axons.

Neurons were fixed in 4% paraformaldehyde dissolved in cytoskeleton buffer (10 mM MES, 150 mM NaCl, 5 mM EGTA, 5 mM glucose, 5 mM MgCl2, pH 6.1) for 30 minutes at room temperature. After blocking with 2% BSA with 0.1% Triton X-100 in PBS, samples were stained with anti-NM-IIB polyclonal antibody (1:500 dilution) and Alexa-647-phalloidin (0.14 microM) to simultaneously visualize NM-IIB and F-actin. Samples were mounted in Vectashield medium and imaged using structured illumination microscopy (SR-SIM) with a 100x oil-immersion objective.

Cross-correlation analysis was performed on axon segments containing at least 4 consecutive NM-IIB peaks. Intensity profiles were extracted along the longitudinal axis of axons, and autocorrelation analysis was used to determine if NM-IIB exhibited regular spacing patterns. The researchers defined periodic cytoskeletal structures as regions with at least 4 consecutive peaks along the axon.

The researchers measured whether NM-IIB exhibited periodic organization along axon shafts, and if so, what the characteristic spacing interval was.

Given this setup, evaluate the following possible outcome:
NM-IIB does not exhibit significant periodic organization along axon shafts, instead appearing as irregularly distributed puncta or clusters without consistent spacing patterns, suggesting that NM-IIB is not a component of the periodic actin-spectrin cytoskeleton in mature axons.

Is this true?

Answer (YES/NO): NO